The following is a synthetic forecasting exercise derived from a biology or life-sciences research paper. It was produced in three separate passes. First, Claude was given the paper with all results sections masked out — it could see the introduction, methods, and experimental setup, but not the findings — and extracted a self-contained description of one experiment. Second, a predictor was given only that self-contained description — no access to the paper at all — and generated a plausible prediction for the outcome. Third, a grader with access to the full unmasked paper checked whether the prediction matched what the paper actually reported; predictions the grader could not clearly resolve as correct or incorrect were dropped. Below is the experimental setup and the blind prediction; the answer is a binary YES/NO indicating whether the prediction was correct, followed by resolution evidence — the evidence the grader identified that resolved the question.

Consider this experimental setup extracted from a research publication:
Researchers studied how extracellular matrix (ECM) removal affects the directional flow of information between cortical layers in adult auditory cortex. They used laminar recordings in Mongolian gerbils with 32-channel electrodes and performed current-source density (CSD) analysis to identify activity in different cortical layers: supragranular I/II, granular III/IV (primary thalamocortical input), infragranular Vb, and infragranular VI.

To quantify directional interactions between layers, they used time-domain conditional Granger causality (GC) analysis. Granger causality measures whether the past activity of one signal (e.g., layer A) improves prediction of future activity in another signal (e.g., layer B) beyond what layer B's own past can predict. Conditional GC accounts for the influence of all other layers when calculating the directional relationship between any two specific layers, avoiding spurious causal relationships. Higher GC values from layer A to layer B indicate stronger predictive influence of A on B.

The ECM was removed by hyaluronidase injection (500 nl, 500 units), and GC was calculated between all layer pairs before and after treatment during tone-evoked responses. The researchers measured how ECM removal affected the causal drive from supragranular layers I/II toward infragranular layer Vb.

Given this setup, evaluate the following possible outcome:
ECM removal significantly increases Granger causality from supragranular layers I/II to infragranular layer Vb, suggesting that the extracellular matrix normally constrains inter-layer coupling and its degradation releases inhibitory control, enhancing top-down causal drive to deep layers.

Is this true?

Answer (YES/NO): YES